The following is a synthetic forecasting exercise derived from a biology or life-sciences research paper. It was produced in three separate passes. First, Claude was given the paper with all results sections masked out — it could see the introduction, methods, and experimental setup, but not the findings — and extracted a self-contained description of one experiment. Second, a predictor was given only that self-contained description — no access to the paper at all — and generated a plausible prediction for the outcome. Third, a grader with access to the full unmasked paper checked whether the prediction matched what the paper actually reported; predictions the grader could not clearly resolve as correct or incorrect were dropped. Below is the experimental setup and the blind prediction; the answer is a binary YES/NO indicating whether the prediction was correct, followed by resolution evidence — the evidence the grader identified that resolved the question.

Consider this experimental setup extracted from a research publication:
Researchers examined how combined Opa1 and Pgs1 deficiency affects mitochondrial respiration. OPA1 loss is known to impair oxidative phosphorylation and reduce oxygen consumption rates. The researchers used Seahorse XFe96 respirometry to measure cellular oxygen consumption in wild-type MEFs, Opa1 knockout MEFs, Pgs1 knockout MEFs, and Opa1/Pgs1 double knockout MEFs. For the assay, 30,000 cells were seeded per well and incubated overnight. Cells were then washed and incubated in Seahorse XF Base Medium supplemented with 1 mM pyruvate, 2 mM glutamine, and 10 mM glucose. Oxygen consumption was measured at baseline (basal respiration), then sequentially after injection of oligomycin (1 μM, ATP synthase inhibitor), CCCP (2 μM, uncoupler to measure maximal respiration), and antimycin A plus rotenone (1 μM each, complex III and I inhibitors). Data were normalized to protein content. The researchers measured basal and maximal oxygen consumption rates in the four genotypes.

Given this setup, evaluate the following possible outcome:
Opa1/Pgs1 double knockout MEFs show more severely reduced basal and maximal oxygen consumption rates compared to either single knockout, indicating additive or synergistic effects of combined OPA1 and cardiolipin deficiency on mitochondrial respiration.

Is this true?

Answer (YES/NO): NO